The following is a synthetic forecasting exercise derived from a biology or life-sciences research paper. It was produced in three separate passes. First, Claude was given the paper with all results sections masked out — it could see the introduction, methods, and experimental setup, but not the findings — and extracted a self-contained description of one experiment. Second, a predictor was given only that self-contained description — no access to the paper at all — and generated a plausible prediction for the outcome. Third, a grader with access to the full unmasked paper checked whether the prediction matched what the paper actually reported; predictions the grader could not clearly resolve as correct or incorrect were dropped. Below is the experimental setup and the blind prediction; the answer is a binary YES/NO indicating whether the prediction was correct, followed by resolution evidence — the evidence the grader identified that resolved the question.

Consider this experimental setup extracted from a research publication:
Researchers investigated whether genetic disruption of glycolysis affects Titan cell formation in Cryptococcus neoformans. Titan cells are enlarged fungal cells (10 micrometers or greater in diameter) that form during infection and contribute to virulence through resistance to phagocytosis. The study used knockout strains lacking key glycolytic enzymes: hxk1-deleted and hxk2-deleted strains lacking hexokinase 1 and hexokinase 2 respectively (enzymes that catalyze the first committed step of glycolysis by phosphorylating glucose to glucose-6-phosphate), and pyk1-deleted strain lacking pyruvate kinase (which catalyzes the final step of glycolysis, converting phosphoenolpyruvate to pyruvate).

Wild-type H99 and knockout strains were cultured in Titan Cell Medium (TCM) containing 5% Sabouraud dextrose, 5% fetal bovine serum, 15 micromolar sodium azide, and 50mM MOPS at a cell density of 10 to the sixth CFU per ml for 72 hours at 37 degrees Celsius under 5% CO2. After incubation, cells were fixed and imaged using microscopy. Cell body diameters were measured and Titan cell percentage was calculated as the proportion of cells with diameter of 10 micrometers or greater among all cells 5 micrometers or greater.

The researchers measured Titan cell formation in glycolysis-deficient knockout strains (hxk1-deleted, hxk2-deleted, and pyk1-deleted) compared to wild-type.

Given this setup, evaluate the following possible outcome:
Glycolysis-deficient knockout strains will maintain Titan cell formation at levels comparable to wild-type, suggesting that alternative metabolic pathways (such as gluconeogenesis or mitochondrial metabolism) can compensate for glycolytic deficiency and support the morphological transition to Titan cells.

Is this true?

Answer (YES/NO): NO